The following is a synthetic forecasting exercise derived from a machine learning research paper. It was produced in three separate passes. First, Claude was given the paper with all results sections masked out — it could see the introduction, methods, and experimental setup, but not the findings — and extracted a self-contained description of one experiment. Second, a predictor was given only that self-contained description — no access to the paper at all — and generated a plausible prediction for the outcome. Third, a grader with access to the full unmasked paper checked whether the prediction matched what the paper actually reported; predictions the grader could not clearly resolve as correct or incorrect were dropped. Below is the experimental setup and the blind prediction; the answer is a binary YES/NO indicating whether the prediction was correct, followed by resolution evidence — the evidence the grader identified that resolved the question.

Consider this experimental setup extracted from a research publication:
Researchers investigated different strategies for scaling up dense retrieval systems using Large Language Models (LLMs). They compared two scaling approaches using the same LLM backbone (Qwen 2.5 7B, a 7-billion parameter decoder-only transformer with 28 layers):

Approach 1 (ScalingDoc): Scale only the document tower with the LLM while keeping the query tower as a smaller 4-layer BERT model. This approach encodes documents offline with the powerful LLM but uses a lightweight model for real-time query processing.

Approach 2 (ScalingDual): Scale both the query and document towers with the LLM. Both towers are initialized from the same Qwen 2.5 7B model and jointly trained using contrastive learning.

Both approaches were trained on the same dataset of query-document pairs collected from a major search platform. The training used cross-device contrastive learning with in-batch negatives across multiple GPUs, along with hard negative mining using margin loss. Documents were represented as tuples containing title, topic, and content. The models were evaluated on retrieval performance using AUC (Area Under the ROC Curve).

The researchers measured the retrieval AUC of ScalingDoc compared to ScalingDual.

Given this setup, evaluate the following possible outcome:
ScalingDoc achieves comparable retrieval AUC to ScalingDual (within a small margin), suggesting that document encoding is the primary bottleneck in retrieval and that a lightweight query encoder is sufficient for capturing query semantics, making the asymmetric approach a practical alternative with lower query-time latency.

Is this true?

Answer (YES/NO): NO